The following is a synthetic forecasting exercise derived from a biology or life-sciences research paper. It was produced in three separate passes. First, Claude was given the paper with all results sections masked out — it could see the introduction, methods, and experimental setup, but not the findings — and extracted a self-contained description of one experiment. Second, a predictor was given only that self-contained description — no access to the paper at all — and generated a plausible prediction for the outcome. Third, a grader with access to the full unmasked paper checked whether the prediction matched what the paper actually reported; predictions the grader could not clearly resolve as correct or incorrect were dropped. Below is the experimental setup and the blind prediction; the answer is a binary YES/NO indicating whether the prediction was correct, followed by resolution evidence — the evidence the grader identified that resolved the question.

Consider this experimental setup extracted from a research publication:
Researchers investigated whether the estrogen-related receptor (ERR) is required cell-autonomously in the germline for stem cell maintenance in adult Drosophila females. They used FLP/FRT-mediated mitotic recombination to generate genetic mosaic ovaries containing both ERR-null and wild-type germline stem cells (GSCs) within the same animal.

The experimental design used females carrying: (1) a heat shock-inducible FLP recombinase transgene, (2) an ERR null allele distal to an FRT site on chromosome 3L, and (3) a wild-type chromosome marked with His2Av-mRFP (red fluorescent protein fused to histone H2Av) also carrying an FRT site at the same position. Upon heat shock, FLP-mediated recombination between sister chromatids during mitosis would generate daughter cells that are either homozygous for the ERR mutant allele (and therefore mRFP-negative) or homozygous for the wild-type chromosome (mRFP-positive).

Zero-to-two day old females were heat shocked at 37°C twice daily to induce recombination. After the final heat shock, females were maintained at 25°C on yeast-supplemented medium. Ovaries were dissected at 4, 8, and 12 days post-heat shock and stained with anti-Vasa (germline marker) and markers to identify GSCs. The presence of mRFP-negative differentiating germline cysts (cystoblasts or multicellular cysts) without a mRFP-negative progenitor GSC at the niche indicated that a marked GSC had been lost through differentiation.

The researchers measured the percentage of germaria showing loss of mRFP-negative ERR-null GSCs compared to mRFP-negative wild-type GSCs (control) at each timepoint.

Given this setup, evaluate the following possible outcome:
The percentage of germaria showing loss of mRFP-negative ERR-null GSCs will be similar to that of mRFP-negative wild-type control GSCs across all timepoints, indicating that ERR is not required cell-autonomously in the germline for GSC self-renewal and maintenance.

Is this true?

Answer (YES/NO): NO